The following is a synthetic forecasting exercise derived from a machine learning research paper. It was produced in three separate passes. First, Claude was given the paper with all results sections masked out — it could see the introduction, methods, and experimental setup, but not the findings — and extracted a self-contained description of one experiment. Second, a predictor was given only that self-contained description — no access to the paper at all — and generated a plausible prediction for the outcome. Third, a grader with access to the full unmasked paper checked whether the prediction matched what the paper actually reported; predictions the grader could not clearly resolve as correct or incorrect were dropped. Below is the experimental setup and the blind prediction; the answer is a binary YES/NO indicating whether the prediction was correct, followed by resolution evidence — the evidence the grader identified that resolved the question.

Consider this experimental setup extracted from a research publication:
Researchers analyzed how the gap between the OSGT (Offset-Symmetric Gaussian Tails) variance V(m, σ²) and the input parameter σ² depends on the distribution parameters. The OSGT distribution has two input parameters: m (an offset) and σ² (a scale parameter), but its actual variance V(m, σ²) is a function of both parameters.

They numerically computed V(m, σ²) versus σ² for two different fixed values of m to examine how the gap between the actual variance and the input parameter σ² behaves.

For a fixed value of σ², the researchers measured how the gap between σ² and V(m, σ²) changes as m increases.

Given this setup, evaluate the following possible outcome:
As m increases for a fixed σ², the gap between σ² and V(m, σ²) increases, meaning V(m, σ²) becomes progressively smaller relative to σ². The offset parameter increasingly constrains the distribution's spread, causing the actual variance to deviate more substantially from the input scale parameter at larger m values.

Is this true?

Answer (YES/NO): YES